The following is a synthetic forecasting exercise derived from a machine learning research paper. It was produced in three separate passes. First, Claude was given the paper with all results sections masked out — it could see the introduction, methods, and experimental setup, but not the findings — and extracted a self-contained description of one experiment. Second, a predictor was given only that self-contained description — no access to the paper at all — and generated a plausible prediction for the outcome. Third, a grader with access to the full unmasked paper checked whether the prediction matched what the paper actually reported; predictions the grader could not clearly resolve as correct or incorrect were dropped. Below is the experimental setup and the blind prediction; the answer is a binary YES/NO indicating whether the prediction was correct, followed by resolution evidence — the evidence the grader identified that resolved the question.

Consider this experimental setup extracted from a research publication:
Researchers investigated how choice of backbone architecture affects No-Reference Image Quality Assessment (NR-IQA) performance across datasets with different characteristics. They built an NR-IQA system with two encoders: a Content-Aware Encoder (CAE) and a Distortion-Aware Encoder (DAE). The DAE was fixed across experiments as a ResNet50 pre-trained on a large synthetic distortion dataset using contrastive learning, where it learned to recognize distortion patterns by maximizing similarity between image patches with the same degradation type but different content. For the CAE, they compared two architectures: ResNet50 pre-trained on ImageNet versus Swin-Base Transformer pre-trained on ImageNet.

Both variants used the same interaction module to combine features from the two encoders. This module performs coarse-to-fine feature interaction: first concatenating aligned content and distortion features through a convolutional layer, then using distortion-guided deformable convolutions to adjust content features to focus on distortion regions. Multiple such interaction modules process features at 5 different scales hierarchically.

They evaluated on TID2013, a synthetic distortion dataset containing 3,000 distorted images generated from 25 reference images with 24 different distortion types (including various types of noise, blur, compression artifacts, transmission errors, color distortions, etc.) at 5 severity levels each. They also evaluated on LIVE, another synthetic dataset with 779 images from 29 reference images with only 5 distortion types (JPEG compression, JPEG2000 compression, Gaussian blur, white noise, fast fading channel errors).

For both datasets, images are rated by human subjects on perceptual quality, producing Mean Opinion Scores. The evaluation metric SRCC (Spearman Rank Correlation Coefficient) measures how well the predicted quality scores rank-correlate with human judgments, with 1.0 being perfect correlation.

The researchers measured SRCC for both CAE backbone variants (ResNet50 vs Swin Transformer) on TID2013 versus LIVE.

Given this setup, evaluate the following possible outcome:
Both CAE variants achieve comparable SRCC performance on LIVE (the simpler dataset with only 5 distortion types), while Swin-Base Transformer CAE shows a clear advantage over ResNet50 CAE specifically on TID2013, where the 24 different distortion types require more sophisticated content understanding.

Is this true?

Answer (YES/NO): YES